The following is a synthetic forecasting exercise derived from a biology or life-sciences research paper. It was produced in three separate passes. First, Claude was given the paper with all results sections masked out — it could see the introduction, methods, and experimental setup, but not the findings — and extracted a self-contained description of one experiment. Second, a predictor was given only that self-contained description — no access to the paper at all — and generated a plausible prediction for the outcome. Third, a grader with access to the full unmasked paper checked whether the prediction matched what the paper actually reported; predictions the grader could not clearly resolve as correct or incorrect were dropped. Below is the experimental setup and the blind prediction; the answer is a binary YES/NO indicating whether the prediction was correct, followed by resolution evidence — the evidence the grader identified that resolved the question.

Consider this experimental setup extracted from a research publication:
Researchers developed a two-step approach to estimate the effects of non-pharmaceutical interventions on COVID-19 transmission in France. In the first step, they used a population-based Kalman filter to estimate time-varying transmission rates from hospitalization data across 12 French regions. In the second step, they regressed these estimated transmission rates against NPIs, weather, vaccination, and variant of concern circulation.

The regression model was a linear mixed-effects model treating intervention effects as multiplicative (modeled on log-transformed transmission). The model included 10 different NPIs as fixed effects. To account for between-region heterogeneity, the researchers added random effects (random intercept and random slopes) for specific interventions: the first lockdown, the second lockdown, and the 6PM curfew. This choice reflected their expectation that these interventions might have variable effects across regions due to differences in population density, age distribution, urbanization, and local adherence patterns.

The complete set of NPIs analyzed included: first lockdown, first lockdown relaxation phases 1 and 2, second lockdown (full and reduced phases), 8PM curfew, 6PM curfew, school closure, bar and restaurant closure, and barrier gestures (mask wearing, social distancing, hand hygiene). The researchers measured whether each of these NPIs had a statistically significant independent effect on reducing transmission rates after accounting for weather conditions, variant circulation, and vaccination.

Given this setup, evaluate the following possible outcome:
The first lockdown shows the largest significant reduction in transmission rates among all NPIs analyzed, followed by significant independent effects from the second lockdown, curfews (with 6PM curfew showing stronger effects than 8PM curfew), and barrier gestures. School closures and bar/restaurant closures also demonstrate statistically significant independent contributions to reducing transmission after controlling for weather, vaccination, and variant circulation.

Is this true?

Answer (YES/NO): NO